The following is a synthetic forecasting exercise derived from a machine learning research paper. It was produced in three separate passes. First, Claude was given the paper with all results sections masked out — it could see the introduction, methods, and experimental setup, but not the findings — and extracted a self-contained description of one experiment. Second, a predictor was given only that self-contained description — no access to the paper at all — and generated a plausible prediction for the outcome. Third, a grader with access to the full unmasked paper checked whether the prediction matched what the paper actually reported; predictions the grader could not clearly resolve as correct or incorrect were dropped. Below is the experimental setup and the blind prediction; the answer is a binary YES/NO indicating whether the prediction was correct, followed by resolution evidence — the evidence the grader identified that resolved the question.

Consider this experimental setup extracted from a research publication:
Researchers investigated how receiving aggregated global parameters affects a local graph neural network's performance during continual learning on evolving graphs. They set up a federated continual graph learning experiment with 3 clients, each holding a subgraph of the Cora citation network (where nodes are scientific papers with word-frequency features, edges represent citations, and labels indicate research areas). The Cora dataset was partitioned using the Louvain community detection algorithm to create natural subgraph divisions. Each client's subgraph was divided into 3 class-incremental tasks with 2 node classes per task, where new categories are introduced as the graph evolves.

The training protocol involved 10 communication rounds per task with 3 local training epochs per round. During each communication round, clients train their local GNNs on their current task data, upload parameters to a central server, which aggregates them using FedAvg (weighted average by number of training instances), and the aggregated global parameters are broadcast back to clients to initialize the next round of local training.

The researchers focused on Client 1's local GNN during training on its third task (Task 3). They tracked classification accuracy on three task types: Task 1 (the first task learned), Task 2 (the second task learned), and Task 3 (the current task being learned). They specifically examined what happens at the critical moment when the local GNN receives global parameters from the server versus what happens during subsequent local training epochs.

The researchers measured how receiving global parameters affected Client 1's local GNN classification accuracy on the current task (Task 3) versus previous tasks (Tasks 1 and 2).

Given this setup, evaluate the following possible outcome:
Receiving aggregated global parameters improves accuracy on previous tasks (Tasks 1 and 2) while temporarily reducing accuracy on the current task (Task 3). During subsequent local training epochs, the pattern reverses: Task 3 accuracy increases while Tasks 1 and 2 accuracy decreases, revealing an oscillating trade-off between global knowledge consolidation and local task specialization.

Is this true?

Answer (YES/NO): YES